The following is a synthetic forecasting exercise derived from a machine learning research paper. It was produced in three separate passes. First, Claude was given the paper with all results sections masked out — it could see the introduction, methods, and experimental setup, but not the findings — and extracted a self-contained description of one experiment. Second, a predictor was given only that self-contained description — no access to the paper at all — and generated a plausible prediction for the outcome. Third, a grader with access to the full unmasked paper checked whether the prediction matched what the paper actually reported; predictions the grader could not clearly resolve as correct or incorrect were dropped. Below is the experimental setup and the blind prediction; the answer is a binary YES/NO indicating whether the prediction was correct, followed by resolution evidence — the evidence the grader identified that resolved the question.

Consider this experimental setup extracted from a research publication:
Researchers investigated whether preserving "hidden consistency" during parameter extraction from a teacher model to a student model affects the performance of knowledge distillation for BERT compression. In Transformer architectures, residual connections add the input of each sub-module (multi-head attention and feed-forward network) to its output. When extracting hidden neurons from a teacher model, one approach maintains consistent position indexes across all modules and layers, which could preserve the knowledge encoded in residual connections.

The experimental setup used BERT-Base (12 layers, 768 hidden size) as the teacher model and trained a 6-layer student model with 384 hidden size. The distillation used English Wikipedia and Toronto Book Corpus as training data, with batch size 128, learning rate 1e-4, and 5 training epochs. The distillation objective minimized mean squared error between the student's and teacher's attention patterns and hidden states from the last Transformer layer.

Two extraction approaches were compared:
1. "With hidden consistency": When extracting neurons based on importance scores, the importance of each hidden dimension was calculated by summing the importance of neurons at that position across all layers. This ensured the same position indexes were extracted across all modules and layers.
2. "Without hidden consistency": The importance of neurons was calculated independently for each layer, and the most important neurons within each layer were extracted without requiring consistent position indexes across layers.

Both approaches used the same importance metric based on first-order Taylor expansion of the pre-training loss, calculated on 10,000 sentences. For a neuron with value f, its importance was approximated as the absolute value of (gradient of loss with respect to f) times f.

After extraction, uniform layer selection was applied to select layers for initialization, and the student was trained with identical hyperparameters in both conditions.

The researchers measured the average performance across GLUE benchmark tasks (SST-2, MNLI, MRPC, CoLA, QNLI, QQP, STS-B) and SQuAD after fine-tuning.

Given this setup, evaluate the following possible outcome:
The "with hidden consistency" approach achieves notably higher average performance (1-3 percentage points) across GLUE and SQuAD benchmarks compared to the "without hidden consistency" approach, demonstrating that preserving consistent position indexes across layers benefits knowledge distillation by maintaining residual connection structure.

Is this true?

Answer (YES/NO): YES